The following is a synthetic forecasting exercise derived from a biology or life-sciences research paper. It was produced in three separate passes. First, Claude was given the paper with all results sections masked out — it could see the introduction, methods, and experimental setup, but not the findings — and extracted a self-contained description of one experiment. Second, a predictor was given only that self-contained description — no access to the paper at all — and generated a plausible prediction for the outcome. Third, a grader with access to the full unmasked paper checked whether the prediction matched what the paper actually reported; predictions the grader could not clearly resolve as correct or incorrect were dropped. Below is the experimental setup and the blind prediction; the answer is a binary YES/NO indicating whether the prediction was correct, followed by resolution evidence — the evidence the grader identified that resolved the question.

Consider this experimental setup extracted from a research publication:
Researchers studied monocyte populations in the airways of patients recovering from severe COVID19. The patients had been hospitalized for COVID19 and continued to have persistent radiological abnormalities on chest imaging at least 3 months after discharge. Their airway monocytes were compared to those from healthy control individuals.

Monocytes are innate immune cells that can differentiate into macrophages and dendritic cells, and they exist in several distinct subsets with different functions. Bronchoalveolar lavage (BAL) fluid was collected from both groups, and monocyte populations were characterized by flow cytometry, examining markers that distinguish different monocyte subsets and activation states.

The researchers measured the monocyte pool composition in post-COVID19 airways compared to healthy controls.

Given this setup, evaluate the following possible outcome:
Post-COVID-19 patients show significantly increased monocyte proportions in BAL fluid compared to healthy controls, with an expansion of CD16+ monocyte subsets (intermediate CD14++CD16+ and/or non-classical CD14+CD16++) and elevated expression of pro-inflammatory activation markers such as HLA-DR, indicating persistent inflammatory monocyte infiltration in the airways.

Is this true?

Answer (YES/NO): NO